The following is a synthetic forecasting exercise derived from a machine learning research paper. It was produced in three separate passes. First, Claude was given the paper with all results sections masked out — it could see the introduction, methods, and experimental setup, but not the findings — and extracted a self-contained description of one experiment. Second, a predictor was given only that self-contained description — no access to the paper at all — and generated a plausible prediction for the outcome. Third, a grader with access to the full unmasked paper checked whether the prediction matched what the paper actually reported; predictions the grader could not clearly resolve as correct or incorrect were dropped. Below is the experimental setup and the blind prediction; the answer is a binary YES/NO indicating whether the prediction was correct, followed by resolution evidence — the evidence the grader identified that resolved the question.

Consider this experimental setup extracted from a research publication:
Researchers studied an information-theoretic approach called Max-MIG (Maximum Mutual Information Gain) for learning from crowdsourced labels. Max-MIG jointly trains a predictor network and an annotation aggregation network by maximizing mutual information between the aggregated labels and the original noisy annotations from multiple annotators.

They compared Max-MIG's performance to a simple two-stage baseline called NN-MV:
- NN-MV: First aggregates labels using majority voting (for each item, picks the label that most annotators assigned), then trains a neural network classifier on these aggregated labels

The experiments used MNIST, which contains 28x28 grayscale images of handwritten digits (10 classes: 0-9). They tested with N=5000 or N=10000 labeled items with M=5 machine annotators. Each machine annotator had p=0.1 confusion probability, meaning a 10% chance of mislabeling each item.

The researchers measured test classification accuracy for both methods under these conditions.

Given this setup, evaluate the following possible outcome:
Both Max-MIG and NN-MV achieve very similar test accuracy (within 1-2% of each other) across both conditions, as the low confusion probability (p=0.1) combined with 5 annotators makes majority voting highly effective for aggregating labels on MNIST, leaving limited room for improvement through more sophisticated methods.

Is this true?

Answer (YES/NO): NO